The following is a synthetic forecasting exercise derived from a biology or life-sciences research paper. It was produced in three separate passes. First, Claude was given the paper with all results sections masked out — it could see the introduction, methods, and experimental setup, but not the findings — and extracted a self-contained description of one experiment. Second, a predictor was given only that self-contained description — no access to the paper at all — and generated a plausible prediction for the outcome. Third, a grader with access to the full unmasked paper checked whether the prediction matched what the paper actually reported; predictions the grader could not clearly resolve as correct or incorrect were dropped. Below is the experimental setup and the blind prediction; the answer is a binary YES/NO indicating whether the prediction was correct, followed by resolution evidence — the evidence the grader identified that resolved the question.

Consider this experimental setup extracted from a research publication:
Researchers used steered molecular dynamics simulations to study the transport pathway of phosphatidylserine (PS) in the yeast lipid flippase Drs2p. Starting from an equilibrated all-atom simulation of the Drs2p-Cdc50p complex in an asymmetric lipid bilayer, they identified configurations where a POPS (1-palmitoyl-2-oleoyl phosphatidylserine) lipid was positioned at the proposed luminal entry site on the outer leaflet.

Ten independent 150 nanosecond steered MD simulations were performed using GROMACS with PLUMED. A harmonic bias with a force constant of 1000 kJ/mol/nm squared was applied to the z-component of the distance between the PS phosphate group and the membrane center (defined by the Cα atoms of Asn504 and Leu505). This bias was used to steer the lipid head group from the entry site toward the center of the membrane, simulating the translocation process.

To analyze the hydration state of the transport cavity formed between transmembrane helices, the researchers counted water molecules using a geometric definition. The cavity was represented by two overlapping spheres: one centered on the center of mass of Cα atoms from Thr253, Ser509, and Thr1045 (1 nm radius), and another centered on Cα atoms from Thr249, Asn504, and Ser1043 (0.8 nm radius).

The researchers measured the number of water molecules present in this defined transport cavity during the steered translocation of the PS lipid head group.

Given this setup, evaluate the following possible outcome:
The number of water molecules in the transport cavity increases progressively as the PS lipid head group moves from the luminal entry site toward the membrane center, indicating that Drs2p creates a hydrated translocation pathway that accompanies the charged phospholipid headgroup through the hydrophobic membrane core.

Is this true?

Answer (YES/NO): YES